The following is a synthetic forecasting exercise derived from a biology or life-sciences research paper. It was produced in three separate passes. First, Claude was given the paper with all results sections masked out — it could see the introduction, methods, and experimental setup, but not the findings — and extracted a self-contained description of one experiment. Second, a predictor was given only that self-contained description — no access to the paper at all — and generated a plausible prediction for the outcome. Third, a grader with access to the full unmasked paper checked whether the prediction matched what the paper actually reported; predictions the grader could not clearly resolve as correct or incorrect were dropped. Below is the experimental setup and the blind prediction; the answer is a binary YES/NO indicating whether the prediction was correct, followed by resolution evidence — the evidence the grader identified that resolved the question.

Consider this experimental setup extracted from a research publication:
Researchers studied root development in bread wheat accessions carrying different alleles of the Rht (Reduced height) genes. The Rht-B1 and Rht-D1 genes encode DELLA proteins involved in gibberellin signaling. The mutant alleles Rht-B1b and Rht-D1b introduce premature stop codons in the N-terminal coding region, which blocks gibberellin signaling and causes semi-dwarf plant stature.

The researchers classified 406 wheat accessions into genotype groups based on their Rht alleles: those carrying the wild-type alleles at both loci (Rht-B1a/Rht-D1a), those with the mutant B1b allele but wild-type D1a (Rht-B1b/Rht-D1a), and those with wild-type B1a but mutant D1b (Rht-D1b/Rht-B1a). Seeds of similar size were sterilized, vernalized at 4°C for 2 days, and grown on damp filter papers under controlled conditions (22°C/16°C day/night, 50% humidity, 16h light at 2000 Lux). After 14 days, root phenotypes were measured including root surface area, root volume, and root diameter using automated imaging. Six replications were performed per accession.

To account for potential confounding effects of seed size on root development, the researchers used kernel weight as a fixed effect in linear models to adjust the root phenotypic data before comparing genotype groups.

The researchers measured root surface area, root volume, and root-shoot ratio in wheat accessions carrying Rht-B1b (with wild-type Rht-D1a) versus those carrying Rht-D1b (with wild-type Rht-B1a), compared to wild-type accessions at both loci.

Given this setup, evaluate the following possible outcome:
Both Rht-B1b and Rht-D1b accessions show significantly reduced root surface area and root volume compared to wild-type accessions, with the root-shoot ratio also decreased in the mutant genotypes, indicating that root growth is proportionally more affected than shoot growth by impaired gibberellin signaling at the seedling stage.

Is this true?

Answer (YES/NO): NO